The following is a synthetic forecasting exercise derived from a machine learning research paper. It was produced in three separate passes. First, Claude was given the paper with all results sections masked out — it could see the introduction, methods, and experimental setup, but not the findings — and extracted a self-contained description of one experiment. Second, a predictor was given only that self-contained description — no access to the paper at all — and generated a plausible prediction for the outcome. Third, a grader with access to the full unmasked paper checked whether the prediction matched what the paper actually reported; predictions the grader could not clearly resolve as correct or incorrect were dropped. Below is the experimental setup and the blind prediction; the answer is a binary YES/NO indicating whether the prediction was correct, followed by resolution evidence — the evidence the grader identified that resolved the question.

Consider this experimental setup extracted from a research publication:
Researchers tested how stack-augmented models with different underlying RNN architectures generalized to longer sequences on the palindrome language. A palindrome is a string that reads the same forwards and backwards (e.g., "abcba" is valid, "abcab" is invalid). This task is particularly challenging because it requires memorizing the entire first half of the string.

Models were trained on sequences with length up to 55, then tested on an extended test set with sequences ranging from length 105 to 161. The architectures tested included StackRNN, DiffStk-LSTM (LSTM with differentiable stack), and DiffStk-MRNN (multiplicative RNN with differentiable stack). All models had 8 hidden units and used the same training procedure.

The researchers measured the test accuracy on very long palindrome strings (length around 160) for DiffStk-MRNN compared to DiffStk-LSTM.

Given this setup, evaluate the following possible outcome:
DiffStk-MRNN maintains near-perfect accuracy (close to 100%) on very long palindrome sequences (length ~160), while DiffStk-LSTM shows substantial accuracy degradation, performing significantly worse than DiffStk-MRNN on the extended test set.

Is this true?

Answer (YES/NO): NO